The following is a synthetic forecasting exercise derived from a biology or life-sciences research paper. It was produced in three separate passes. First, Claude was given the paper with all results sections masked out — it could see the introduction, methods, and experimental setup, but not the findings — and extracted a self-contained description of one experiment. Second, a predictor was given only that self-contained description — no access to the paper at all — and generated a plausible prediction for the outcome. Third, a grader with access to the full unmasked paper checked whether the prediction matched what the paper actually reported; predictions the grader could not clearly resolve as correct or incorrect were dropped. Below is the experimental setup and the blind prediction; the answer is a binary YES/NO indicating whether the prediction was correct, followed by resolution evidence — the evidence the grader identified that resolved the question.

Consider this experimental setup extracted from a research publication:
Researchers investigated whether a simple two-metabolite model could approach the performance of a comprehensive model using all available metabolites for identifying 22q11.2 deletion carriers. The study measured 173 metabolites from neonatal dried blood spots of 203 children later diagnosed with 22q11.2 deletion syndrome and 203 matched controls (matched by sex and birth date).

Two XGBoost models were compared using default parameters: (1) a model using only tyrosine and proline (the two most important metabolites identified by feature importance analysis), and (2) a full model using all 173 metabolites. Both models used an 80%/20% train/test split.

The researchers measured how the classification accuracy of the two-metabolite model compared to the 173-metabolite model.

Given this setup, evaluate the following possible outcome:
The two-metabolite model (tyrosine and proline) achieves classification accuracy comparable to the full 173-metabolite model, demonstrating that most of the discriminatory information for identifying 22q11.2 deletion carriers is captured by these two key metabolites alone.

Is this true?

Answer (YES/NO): NO